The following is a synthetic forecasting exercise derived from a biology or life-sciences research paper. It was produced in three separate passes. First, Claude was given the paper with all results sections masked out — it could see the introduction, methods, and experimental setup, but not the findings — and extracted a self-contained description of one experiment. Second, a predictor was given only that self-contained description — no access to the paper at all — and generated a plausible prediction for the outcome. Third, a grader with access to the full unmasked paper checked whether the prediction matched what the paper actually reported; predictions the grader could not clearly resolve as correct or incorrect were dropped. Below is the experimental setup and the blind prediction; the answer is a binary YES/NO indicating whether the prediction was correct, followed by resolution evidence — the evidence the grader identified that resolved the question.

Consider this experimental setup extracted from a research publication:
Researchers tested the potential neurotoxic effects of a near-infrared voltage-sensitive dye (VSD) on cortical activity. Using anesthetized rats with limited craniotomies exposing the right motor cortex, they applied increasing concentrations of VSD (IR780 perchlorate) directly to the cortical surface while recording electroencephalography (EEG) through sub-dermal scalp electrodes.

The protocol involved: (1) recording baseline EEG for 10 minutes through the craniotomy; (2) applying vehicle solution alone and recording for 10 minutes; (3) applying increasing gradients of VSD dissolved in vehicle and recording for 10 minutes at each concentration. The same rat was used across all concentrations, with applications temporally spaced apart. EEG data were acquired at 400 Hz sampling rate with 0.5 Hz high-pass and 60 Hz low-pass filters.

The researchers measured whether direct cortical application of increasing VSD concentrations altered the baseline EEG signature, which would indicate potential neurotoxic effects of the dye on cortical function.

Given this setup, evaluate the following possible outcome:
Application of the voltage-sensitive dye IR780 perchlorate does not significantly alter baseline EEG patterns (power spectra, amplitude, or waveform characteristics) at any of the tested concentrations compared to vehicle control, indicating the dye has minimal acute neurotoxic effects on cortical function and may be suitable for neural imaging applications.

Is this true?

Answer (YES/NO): NO